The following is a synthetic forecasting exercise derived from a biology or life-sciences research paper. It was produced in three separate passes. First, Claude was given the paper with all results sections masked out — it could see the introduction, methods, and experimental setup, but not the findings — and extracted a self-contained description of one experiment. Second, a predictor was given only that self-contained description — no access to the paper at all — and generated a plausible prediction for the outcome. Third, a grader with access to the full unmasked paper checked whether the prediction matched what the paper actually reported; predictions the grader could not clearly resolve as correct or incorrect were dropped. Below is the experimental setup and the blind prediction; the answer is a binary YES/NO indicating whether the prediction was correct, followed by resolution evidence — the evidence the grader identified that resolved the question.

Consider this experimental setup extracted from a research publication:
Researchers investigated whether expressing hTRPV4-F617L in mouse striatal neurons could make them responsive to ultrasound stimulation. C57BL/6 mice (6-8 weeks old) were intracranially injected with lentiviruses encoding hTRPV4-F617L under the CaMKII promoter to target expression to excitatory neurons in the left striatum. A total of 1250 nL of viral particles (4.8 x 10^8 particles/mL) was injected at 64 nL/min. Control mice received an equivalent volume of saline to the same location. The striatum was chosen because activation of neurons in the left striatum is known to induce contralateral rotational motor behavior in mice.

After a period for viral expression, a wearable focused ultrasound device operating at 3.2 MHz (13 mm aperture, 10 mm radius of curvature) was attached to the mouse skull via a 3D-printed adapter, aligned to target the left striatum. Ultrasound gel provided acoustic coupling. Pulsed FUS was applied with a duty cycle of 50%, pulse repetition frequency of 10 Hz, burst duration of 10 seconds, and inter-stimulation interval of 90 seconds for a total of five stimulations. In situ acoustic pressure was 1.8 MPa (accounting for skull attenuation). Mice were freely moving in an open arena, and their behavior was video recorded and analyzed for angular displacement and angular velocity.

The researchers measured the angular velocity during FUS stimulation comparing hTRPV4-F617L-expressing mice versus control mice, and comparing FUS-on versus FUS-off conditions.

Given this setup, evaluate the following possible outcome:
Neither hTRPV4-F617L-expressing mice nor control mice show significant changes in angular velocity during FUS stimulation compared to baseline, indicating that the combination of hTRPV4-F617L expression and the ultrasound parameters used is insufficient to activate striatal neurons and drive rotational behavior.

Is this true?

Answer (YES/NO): NO